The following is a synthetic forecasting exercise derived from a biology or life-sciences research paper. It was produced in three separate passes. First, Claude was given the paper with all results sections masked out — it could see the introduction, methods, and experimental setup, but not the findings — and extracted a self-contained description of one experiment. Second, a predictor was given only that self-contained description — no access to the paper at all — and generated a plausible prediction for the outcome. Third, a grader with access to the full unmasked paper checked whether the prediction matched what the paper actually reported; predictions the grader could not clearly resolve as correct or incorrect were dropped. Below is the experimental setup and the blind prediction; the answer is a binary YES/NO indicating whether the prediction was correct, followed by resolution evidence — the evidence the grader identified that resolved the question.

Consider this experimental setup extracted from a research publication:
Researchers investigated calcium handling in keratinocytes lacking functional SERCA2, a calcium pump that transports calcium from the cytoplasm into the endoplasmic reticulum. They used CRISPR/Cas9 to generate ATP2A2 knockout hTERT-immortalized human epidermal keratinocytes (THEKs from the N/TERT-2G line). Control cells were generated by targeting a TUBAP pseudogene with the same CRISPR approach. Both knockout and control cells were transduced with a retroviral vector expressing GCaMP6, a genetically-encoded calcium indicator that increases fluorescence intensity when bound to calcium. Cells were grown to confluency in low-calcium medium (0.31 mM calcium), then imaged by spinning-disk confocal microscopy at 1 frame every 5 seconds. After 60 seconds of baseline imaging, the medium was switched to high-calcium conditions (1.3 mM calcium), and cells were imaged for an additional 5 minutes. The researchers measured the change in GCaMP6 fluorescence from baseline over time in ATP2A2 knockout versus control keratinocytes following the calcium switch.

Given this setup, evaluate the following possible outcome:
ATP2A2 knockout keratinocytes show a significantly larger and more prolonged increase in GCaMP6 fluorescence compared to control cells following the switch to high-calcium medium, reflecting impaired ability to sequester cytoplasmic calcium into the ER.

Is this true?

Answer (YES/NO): YES